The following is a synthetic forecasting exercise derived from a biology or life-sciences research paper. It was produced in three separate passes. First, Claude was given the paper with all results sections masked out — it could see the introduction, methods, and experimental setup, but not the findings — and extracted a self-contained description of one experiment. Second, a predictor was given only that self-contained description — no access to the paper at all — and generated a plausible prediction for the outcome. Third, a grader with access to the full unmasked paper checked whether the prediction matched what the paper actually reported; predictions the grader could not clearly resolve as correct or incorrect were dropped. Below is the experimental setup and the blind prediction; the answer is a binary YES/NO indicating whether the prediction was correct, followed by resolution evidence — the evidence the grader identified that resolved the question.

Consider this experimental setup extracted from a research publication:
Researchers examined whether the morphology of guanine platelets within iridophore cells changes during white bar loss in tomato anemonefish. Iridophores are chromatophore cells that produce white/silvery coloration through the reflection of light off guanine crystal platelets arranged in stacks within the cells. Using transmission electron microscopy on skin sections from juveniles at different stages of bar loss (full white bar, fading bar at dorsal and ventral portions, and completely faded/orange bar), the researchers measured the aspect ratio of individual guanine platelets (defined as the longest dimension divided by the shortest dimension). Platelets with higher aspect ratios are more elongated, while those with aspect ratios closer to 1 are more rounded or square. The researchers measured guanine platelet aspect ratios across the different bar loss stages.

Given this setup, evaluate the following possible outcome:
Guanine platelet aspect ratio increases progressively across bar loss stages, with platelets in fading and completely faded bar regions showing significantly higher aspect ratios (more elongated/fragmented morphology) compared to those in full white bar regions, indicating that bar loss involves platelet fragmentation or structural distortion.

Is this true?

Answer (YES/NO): NO